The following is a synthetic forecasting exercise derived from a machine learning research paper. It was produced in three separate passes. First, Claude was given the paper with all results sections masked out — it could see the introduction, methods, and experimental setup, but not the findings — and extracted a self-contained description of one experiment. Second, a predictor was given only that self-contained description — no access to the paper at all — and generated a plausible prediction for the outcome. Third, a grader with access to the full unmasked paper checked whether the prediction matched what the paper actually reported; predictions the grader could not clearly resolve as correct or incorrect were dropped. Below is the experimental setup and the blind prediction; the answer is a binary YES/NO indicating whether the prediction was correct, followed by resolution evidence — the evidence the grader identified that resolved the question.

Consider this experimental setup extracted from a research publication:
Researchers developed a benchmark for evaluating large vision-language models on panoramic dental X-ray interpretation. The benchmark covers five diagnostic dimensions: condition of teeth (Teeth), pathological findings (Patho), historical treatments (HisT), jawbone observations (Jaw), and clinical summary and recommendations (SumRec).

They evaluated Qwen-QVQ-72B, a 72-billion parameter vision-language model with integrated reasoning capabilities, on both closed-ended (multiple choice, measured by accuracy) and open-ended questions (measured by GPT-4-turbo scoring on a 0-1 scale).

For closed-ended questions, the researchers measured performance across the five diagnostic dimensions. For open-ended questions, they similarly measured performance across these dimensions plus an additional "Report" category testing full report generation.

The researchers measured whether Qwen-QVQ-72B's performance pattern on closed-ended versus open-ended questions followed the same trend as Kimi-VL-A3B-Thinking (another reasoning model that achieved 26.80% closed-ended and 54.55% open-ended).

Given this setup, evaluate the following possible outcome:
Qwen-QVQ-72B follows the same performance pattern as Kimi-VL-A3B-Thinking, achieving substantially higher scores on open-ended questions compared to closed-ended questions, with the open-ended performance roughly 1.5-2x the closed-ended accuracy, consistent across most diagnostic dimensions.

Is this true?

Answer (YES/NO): NO